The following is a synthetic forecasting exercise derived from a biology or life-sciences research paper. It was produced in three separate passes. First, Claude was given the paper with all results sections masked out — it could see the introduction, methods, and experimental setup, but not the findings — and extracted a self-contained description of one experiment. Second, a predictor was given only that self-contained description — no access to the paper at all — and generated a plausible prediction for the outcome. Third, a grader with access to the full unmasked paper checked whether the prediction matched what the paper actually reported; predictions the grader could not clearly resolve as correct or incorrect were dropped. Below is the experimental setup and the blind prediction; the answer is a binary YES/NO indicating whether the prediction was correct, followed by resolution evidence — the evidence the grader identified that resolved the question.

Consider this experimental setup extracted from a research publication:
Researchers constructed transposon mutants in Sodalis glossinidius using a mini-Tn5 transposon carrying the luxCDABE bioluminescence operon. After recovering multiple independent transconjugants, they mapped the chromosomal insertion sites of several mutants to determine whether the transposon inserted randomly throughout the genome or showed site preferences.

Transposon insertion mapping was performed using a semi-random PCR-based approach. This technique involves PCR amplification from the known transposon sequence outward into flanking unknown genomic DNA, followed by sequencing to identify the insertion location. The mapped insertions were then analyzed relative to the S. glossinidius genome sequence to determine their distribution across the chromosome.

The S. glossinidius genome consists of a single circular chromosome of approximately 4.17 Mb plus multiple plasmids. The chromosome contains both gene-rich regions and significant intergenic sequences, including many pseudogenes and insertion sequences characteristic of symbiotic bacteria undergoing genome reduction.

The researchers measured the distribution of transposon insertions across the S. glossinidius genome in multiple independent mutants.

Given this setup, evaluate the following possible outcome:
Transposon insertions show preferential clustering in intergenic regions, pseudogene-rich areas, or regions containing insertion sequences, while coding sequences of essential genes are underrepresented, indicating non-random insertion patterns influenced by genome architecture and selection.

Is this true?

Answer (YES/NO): NO